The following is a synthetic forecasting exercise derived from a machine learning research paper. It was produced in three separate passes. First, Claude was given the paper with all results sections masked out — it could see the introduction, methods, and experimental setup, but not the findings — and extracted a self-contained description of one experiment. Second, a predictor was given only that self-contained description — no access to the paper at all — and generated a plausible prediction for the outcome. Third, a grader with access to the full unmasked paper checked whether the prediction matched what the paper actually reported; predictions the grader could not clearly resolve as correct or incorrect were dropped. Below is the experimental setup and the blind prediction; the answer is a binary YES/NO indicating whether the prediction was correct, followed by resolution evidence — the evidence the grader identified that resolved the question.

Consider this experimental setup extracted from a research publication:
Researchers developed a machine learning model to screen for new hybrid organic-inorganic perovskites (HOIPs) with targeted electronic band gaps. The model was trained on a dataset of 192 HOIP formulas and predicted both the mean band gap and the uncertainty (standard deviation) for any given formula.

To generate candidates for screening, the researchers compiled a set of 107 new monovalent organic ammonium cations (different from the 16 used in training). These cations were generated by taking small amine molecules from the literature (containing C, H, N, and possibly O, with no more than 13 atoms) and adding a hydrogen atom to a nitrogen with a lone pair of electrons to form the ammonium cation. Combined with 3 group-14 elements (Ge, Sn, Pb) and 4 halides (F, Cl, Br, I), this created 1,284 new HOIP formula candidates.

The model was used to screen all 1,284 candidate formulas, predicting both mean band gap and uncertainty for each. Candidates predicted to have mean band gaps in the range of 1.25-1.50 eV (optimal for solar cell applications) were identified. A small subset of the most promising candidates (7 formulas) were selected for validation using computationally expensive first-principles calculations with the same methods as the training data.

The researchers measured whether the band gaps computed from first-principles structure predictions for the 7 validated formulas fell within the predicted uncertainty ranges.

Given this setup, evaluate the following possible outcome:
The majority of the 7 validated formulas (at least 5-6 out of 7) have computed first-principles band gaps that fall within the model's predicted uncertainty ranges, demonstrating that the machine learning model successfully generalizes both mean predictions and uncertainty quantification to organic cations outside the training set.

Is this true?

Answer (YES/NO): YES